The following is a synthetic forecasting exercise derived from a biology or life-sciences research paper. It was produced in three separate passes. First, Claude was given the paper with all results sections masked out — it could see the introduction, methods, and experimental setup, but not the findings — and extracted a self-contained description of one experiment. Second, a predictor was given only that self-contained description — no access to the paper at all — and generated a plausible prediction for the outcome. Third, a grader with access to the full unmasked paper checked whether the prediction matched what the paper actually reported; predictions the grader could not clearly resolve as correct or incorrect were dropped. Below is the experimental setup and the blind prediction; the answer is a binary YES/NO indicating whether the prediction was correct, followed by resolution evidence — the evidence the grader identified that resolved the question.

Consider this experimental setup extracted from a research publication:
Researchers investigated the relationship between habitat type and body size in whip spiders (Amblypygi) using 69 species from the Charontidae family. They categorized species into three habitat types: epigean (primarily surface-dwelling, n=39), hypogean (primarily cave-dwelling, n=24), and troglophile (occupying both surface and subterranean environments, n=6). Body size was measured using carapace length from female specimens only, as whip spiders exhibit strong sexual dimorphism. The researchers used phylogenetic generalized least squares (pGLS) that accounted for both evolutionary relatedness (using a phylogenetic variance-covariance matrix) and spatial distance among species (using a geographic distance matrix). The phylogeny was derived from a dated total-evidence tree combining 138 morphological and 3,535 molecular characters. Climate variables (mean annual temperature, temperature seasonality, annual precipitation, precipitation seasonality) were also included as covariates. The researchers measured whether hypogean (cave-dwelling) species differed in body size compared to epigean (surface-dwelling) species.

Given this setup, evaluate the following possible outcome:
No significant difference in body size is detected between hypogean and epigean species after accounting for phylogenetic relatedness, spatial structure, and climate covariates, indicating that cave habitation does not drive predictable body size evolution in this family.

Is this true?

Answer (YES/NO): NO